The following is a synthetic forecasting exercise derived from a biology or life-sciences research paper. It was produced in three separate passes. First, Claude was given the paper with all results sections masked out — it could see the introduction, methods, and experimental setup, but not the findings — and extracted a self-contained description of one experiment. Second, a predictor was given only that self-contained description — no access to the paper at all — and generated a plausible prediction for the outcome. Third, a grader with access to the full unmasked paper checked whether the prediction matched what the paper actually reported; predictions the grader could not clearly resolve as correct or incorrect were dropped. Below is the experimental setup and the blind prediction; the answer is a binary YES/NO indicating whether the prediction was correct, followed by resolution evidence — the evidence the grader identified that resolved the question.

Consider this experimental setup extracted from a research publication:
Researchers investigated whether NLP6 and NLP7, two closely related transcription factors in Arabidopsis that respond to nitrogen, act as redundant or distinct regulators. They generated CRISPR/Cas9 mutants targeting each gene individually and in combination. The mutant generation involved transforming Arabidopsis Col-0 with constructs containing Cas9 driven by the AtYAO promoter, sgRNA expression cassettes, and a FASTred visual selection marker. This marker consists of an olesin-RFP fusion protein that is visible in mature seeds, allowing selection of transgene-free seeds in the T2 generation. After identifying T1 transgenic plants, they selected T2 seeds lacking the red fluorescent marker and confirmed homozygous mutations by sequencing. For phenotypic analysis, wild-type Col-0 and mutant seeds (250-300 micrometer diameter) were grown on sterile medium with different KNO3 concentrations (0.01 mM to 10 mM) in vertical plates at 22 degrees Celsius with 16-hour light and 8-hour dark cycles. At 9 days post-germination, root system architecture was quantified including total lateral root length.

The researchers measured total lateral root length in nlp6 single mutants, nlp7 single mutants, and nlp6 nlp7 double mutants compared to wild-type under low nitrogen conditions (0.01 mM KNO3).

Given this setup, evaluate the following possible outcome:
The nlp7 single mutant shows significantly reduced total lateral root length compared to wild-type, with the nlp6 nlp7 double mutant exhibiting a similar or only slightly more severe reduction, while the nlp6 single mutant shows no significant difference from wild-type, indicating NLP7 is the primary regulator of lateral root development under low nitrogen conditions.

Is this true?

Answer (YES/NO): NO